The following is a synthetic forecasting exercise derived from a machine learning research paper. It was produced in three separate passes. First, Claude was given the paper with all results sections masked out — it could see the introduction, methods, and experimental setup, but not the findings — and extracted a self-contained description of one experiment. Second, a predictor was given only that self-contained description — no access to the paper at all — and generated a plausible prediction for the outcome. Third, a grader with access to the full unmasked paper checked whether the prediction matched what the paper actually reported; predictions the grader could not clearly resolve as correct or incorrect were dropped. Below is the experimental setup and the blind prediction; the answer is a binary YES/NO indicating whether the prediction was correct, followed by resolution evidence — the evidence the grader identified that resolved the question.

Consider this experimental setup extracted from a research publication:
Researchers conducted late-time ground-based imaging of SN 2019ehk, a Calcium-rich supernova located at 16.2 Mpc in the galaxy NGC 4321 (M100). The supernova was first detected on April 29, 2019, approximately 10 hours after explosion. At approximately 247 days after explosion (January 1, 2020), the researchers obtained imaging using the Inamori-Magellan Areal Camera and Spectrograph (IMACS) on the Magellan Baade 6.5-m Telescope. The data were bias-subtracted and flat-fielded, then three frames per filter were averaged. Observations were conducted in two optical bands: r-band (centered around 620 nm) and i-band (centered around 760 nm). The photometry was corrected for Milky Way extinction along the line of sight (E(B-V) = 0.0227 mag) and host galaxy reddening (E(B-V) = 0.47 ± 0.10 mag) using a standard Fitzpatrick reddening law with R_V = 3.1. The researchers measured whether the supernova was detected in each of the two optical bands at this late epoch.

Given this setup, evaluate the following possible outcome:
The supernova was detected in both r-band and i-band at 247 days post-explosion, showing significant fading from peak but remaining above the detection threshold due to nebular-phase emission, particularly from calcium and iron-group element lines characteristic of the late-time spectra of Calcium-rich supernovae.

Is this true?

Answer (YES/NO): NO